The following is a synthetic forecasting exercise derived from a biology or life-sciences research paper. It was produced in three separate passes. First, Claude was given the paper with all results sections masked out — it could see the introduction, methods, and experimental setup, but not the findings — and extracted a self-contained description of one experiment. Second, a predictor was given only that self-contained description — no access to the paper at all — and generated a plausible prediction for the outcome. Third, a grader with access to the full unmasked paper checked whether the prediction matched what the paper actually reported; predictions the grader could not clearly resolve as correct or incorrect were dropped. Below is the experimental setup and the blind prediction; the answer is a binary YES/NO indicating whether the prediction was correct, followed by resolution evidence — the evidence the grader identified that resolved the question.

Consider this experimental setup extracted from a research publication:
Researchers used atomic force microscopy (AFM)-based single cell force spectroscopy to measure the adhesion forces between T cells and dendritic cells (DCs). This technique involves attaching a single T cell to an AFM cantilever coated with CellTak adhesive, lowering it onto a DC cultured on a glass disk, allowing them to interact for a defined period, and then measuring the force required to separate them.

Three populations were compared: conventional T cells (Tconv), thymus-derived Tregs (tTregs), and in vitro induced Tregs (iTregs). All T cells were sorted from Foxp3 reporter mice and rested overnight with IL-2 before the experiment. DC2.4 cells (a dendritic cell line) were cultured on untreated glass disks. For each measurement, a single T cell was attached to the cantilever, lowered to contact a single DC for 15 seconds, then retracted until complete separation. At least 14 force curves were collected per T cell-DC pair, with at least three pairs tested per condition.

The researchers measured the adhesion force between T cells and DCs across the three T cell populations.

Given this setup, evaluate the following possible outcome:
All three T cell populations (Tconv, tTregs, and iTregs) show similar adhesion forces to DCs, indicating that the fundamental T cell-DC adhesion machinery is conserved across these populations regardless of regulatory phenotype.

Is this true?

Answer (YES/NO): NO